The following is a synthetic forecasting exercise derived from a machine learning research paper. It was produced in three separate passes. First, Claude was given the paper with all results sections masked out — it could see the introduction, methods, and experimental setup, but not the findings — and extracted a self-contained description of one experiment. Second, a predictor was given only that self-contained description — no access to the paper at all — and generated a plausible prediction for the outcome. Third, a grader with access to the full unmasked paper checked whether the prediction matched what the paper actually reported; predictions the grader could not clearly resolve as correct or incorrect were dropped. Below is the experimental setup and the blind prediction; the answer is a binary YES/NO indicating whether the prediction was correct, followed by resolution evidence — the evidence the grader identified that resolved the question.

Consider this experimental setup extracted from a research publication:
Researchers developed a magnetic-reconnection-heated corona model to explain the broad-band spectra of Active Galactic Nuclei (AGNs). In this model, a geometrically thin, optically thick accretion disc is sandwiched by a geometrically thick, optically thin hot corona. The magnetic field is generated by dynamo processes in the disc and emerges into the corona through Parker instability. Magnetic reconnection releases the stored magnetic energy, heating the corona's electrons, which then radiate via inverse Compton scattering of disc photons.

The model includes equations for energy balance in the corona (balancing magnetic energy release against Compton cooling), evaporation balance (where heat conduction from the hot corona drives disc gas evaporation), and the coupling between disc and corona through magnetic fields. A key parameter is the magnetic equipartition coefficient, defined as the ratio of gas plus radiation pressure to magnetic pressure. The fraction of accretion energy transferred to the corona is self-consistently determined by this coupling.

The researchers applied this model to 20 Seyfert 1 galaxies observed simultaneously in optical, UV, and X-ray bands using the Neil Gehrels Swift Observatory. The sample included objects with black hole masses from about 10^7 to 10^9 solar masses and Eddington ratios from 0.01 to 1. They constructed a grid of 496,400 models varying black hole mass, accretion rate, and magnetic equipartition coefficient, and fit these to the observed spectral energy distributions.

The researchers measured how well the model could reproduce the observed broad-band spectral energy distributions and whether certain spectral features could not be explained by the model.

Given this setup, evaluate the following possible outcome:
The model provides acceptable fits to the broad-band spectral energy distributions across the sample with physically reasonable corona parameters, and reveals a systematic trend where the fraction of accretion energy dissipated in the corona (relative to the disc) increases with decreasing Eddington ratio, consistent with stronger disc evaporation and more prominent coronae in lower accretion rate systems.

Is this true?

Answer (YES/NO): YES